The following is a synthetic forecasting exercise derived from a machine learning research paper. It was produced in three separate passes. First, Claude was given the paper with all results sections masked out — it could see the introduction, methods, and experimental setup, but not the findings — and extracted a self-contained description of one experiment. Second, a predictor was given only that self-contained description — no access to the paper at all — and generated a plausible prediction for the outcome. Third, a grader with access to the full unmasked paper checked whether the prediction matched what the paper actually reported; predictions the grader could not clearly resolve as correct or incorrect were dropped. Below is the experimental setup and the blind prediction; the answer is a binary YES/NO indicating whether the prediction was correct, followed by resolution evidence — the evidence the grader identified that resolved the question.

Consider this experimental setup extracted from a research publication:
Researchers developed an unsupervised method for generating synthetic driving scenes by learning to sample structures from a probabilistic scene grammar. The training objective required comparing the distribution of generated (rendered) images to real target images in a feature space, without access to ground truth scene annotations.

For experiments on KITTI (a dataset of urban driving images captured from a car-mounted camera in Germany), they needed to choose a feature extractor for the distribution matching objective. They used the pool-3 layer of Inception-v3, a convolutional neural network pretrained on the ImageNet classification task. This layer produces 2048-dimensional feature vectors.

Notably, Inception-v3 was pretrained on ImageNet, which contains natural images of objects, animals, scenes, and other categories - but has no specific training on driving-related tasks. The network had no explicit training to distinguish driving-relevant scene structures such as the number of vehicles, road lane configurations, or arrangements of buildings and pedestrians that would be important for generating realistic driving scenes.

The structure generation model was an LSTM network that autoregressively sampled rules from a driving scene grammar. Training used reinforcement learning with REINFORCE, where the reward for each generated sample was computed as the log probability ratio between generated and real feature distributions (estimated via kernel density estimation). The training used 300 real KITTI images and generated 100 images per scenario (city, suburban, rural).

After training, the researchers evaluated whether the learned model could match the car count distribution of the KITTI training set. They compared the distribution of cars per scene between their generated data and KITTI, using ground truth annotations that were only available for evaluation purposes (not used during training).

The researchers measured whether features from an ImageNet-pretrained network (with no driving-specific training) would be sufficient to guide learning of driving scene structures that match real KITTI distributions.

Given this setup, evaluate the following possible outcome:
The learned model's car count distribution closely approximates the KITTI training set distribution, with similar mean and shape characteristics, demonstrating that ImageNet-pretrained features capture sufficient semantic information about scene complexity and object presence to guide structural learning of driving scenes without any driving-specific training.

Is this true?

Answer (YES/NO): YES